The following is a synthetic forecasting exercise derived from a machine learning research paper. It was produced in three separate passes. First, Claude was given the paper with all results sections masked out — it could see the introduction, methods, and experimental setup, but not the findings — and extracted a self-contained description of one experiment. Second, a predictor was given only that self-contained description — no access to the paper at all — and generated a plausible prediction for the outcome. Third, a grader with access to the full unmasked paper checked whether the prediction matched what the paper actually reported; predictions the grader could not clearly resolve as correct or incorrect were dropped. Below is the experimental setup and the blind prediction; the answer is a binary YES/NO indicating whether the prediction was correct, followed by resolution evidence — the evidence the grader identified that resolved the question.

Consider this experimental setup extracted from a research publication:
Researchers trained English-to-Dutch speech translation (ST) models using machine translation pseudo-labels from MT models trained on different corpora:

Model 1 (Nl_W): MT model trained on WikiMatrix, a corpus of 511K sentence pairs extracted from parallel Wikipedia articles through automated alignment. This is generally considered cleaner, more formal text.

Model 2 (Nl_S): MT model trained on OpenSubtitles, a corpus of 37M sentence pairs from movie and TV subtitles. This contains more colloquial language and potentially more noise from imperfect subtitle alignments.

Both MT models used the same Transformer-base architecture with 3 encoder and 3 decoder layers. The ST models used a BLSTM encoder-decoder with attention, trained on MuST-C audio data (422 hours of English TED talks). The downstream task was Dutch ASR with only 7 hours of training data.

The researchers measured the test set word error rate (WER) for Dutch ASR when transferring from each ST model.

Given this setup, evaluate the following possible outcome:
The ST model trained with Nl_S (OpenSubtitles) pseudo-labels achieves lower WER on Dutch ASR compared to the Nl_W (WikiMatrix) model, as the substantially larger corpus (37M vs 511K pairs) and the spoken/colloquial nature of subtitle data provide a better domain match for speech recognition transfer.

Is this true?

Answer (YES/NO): NO